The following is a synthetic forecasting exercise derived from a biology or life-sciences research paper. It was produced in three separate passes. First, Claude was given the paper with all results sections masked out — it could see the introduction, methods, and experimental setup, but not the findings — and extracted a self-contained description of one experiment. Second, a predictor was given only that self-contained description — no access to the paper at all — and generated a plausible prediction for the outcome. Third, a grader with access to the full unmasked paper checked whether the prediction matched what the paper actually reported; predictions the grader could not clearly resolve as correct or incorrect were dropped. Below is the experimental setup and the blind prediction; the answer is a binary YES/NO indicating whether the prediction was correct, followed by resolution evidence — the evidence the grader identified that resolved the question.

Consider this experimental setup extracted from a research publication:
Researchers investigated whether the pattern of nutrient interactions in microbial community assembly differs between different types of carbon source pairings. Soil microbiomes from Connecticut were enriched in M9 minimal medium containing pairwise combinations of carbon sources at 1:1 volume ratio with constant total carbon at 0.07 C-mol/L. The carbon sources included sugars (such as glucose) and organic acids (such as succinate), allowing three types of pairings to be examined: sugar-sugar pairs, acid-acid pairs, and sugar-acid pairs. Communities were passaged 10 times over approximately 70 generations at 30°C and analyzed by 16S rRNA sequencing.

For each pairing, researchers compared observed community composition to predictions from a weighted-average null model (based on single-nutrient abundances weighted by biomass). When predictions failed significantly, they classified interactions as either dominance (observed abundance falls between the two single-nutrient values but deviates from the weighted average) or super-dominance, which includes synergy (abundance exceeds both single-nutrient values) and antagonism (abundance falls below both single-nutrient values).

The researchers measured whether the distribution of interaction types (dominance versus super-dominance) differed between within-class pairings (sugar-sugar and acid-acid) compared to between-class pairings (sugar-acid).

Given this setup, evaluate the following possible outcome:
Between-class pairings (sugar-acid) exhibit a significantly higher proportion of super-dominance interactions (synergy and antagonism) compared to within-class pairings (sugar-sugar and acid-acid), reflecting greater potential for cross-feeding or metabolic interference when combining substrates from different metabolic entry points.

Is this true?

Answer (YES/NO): NO